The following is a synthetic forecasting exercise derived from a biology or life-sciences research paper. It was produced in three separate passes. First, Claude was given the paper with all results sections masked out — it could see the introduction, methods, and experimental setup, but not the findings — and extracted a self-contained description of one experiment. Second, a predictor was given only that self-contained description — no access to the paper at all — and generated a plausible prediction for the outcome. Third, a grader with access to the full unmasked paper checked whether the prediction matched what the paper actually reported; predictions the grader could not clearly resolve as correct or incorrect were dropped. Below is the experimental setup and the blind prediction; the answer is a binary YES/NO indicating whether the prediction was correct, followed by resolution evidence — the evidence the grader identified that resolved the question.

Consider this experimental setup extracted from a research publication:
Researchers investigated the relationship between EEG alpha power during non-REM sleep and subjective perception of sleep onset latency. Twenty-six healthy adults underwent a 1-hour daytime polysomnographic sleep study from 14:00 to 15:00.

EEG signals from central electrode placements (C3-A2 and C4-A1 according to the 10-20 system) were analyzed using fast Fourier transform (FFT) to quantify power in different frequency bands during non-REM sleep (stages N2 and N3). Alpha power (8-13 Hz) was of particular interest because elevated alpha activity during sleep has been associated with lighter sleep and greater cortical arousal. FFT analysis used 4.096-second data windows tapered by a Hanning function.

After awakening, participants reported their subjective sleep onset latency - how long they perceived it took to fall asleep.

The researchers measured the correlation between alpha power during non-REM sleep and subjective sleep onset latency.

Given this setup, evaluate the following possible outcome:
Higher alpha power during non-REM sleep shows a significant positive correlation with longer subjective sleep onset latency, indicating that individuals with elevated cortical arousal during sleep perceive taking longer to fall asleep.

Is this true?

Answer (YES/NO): NO